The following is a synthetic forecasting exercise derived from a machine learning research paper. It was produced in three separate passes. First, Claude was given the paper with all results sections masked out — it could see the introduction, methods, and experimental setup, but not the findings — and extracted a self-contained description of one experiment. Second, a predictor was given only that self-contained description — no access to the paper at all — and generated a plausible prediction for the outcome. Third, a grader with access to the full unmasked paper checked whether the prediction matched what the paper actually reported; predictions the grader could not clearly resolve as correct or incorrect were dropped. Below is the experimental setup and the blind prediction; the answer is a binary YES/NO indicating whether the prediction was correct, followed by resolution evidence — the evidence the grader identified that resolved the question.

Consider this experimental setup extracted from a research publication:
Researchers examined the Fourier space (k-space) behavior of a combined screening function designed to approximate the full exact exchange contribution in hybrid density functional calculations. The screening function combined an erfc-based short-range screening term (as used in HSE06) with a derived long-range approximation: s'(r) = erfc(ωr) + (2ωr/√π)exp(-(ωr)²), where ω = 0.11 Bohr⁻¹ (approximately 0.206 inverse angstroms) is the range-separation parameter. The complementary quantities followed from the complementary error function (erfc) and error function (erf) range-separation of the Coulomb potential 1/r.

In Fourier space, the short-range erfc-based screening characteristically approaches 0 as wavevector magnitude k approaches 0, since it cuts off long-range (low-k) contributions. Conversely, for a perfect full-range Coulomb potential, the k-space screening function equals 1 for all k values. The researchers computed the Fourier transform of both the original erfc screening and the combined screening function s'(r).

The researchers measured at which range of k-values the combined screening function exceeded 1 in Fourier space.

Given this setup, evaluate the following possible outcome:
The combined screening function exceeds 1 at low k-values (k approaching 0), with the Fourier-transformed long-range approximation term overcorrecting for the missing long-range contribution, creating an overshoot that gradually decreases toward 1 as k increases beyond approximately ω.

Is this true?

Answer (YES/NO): NO